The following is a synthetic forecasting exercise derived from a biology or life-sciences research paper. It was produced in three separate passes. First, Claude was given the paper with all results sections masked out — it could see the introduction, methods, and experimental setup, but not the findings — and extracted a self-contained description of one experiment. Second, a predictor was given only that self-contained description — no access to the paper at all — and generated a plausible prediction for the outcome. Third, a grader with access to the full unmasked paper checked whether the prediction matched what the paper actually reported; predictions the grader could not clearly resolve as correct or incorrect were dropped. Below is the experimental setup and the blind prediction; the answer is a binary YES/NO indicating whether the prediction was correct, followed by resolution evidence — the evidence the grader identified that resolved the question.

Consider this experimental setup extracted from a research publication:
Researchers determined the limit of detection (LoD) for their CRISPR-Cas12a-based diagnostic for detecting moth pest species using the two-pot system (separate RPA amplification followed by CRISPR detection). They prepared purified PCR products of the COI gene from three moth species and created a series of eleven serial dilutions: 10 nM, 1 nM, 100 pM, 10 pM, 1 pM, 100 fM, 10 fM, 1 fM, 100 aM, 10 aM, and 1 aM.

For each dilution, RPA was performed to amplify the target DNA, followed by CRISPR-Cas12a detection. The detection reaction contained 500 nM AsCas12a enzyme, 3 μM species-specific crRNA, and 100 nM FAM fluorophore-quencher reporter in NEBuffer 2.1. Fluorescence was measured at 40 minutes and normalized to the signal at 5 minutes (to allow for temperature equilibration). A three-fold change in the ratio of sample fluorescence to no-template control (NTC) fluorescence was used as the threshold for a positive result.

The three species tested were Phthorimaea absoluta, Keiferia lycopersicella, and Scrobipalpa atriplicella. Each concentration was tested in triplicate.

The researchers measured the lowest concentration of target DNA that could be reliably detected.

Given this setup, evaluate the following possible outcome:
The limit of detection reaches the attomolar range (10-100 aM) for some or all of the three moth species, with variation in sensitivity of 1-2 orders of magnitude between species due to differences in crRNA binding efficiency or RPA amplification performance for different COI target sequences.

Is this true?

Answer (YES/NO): NO